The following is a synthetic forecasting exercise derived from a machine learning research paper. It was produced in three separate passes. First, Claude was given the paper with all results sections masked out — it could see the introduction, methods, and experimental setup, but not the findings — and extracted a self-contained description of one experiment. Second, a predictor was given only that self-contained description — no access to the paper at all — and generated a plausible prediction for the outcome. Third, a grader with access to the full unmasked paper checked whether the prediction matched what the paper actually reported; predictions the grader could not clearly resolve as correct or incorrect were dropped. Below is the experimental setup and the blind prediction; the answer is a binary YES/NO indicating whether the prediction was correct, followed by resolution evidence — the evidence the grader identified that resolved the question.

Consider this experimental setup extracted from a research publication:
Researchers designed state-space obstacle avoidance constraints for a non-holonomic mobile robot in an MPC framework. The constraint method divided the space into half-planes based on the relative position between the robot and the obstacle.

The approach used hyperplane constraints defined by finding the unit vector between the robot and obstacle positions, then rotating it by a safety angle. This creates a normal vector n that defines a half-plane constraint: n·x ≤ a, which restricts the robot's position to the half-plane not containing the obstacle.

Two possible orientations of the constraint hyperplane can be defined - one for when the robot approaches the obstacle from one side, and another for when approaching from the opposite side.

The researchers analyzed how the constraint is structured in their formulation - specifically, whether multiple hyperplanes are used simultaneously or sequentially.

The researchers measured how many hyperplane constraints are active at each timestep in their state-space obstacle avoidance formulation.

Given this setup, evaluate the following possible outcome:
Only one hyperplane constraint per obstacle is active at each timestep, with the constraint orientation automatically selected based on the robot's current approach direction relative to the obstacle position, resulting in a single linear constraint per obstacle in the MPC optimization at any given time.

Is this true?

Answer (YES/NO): YES